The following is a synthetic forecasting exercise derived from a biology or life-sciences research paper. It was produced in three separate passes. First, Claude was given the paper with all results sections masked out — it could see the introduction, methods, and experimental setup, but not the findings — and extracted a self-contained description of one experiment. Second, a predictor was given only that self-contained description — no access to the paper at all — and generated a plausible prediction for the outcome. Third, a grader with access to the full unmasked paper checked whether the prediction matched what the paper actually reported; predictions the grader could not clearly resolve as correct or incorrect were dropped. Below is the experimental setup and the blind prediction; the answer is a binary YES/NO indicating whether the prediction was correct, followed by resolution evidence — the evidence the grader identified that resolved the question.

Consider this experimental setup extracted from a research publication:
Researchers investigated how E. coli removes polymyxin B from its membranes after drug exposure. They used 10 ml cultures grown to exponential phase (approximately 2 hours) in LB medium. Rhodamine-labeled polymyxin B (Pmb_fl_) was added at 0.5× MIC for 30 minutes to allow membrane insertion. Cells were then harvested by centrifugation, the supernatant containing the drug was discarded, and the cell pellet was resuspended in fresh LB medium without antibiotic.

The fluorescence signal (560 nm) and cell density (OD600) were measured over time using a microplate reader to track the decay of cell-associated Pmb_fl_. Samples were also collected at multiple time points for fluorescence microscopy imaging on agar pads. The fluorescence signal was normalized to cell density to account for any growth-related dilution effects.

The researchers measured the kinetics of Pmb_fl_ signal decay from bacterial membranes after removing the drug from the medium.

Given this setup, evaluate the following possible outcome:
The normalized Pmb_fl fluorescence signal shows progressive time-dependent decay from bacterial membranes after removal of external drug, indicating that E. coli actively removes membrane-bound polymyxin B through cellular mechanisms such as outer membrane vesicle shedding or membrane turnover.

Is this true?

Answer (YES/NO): YES